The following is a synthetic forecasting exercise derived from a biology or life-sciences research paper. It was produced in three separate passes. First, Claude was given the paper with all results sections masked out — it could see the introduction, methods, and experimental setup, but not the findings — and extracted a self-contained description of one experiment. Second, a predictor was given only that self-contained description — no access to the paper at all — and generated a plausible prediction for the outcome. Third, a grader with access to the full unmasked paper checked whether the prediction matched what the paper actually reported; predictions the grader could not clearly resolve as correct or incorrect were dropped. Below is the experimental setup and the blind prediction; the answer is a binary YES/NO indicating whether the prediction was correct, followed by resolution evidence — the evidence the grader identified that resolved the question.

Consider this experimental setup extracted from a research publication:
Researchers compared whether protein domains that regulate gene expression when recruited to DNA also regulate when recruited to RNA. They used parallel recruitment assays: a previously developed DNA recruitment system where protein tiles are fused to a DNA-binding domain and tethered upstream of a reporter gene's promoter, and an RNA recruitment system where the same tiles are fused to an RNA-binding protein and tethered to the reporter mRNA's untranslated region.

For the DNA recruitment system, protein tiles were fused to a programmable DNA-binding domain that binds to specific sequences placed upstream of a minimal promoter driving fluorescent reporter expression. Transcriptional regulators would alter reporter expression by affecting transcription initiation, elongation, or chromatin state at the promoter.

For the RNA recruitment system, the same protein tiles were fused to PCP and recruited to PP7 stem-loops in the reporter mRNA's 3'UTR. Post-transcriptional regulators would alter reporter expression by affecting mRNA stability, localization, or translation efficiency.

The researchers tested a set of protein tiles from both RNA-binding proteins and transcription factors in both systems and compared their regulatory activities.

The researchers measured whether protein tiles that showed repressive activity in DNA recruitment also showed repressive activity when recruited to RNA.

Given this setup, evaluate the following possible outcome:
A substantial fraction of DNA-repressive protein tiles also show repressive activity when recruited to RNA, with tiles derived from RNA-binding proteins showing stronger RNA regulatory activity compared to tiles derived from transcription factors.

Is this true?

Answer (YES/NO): NO